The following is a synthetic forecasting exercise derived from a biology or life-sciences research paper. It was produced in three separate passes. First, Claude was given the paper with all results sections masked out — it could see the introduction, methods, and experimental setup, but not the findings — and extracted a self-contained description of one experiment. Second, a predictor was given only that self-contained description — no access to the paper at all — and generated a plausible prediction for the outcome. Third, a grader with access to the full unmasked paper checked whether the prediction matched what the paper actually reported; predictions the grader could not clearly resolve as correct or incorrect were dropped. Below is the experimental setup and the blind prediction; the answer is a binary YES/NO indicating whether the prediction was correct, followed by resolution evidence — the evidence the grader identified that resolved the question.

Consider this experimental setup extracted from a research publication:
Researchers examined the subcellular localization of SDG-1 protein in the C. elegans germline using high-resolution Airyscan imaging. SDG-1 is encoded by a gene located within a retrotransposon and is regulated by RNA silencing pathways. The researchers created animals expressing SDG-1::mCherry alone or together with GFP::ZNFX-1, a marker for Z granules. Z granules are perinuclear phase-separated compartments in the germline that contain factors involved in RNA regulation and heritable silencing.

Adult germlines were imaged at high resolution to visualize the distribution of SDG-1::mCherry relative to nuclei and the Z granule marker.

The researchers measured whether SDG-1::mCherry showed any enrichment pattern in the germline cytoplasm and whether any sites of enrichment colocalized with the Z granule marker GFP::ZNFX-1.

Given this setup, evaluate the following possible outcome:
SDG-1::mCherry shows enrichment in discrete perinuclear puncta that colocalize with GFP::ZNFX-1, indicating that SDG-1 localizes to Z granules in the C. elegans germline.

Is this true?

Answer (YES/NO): YES